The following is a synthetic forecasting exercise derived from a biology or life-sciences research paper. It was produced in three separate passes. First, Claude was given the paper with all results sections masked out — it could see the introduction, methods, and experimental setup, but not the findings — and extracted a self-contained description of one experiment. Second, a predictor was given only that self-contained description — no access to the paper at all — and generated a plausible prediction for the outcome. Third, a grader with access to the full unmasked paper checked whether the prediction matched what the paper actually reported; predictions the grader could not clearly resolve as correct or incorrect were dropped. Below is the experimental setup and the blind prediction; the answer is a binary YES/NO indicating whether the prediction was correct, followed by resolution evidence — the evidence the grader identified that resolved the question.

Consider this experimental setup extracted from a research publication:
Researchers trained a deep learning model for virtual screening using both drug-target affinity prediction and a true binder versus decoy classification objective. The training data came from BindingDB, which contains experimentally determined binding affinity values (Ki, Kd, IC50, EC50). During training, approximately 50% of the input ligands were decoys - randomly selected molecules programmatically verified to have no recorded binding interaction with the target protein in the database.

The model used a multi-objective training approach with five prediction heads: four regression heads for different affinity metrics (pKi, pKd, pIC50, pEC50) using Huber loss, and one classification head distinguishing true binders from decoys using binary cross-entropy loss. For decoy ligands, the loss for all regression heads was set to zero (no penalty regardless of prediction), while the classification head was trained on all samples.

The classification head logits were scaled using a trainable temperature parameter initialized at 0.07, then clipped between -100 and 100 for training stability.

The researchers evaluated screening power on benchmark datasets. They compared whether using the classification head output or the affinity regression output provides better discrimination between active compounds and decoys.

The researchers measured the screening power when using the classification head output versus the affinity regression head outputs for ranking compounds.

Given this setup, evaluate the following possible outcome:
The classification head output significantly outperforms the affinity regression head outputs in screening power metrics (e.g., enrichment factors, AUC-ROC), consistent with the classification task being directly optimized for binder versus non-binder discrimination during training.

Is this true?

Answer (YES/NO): YES